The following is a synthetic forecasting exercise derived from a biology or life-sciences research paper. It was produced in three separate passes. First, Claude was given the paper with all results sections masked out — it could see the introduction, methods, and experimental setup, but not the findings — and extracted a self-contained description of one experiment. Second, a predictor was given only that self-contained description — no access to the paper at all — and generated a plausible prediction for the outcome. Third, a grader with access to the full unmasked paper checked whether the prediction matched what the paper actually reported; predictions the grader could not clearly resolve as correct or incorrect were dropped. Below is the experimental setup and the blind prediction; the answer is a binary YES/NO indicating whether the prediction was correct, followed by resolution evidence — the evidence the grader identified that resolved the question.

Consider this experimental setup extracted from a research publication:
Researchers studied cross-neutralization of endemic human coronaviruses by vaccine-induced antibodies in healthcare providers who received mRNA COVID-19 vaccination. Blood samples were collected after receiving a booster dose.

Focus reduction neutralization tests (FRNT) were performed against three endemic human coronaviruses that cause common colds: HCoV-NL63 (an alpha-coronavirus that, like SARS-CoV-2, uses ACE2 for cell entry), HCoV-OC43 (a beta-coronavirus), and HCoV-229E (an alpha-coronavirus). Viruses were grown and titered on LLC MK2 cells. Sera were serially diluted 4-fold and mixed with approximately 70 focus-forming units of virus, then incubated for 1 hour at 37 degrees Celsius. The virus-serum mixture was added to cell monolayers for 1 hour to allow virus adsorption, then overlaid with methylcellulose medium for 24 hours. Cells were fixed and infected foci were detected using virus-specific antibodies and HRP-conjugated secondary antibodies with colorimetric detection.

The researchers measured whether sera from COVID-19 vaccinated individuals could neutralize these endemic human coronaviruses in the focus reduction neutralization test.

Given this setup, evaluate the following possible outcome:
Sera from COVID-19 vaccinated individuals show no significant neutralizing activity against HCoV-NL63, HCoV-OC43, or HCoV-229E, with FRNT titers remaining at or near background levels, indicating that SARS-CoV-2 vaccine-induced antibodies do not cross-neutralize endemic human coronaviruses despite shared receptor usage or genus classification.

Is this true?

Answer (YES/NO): YES